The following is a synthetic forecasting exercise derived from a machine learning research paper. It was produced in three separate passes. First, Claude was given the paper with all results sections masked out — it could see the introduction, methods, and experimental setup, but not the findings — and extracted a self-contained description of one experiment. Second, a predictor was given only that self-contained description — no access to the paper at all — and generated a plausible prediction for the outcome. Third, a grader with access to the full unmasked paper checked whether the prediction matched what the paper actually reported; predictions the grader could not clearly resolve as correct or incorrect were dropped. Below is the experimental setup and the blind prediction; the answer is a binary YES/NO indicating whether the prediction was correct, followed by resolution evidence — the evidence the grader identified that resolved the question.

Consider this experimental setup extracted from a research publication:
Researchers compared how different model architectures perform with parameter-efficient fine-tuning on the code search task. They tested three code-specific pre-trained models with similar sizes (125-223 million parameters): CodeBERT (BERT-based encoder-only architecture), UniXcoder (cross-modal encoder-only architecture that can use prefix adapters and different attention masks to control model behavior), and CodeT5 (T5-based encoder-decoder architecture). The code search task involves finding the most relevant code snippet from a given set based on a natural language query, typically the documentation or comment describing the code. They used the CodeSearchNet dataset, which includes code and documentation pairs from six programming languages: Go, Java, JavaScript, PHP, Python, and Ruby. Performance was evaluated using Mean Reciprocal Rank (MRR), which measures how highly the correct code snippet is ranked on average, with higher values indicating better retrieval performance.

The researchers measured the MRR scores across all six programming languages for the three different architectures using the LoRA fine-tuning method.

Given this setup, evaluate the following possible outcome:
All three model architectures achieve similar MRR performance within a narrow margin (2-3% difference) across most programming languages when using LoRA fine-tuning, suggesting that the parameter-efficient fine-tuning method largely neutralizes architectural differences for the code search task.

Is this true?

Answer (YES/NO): NO